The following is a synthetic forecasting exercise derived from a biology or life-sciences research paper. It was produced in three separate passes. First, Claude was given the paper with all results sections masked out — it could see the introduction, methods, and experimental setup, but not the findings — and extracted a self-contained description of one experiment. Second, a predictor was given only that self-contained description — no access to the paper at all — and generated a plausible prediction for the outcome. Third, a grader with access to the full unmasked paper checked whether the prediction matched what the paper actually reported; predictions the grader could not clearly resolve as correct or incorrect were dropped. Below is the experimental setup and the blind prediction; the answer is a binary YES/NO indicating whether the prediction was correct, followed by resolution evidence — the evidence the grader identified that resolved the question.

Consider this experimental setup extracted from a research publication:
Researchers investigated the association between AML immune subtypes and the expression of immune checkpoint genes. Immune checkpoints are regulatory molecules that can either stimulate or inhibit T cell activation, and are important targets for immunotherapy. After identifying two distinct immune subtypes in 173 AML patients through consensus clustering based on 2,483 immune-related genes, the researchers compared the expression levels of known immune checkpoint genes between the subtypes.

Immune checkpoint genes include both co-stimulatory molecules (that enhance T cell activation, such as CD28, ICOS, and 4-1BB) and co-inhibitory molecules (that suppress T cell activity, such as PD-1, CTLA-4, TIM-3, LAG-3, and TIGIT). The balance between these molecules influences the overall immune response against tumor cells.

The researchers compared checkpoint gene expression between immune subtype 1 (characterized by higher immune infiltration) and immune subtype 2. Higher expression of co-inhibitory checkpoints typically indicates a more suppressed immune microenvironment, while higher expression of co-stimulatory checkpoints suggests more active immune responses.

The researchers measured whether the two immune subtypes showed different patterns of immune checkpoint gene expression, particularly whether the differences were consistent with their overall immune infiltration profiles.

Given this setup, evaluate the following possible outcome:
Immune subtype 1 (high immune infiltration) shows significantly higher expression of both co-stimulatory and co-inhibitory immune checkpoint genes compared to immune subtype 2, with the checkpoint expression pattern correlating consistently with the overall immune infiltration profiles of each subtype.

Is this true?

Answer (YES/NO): YES